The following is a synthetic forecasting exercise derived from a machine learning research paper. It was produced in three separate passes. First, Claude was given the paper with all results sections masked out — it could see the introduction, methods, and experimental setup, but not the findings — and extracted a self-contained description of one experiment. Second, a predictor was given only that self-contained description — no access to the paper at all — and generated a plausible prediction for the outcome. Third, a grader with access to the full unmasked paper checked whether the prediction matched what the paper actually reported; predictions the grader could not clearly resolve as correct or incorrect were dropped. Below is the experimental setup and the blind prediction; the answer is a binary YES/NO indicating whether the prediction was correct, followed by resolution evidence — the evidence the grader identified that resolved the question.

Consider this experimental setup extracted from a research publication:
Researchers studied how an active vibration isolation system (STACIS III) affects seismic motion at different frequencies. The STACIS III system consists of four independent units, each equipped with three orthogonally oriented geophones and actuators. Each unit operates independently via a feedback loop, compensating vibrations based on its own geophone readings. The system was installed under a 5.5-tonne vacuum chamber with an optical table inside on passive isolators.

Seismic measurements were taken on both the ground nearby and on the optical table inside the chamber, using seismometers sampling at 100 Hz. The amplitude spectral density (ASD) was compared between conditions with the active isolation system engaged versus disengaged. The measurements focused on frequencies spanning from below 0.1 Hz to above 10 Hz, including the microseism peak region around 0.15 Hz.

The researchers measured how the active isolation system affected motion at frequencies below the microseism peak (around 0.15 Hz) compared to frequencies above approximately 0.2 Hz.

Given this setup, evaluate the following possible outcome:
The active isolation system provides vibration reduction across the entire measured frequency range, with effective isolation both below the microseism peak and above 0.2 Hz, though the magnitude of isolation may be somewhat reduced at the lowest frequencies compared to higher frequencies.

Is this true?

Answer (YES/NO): NO